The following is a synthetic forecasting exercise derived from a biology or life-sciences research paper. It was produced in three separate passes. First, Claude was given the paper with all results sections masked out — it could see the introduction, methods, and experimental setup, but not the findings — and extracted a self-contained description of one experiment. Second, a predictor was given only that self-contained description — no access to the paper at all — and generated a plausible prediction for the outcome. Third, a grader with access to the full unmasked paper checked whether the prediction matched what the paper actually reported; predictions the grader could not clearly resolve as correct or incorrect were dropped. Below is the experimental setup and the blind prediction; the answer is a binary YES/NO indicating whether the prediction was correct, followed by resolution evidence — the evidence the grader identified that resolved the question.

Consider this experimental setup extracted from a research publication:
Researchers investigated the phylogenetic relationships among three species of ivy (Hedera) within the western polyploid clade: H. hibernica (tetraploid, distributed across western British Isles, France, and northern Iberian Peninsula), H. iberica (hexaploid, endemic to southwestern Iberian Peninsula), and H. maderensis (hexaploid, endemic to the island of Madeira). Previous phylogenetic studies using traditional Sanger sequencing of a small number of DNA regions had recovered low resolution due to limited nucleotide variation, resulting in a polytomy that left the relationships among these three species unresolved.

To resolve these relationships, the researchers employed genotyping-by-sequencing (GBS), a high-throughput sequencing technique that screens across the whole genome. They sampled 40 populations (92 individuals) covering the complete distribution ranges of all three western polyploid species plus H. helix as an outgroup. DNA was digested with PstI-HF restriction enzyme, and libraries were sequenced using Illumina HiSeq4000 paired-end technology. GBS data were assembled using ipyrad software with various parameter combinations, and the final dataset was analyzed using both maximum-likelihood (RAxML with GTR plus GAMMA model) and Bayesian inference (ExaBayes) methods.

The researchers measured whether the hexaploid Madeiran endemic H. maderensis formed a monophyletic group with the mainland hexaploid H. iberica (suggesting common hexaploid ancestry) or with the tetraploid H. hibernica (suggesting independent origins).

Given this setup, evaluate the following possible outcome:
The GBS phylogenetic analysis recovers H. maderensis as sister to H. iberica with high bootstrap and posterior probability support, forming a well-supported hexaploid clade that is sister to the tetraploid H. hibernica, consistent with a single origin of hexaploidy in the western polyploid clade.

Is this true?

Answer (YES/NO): NO